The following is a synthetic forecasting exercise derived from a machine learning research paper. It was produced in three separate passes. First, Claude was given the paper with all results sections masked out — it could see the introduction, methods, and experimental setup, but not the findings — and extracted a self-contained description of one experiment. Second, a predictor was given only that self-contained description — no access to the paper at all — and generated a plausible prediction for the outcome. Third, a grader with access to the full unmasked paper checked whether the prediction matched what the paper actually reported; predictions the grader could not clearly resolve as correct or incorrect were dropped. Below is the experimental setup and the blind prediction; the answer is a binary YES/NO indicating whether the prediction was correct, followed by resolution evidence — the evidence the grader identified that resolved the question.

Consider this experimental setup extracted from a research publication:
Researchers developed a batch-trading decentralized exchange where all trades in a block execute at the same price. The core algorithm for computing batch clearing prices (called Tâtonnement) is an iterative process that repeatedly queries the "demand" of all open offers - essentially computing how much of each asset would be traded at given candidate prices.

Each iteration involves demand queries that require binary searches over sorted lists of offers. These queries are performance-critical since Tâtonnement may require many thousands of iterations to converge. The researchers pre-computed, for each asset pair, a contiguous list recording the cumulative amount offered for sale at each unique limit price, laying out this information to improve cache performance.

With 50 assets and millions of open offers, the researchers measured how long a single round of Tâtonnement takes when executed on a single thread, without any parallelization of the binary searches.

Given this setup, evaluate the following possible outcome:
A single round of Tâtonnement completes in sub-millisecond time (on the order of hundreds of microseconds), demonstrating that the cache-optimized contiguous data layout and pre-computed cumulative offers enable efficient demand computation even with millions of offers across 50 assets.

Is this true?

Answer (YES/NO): YES